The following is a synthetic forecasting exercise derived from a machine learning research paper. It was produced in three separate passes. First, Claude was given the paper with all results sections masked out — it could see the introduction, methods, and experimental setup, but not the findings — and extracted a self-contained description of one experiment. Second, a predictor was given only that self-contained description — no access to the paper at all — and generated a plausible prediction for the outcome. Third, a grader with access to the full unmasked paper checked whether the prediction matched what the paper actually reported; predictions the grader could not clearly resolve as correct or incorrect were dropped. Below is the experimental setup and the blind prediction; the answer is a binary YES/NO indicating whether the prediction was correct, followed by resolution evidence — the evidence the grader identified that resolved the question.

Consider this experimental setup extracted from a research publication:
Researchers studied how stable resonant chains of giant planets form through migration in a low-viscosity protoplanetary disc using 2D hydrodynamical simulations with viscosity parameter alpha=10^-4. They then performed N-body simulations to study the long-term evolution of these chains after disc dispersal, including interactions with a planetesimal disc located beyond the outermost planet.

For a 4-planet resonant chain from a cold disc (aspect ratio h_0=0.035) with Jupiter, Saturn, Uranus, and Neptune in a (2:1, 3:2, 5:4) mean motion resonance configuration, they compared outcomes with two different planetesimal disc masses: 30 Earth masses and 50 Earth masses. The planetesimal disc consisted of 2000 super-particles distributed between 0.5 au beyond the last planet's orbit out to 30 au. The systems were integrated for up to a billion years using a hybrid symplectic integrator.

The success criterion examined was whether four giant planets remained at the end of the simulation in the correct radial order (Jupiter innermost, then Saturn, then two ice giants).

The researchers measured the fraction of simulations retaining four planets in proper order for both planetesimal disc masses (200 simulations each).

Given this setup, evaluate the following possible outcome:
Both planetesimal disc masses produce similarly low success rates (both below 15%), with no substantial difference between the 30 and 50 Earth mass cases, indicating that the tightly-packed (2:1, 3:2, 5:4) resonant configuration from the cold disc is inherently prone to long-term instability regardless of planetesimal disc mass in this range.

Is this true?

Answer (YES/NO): NO